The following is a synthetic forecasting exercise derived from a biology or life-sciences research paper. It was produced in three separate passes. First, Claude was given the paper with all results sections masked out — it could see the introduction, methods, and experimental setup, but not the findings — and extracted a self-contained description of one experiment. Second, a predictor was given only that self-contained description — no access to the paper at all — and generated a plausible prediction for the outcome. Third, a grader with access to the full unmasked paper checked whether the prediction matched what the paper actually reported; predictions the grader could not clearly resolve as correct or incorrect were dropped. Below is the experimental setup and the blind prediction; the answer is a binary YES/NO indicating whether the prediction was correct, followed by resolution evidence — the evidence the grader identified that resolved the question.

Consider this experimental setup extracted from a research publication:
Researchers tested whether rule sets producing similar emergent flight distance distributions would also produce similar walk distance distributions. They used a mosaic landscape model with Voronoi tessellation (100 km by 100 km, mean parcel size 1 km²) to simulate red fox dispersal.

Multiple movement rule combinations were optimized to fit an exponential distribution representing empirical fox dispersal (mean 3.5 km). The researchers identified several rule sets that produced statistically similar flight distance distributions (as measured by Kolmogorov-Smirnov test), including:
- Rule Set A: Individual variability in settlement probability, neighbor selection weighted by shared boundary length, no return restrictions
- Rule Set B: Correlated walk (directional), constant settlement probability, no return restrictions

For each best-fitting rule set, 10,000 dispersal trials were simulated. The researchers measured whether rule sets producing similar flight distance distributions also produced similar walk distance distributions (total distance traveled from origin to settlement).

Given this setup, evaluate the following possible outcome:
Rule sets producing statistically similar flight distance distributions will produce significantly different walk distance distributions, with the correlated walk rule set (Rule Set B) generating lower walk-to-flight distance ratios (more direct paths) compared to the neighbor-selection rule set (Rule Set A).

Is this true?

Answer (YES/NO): YES